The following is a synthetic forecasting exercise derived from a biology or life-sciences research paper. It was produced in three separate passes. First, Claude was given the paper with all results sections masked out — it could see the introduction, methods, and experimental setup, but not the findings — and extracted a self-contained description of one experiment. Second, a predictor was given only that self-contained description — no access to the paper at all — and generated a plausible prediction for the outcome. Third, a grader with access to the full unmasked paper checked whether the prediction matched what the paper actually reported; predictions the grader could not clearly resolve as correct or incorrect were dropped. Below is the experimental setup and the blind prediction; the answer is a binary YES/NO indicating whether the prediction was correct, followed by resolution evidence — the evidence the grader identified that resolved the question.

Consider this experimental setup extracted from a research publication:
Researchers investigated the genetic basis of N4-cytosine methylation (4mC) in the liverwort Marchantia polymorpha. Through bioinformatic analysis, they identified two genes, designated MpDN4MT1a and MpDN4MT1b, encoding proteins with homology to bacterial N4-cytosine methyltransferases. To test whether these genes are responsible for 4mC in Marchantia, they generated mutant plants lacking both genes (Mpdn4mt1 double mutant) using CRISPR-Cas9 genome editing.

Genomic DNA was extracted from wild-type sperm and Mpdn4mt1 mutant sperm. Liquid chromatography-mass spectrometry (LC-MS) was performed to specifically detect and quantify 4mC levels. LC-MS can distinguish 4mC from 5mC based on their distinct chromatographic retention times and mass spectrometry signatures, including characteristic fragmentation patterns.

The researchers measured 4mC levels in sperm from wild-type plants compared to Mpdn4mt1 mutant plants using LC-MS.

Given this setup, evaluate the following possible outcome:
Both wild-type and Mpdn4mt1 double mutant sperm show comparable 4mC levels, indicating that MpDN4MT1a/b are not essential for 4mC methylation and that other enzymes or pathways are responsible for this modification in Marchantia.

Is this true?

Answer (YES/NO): NO